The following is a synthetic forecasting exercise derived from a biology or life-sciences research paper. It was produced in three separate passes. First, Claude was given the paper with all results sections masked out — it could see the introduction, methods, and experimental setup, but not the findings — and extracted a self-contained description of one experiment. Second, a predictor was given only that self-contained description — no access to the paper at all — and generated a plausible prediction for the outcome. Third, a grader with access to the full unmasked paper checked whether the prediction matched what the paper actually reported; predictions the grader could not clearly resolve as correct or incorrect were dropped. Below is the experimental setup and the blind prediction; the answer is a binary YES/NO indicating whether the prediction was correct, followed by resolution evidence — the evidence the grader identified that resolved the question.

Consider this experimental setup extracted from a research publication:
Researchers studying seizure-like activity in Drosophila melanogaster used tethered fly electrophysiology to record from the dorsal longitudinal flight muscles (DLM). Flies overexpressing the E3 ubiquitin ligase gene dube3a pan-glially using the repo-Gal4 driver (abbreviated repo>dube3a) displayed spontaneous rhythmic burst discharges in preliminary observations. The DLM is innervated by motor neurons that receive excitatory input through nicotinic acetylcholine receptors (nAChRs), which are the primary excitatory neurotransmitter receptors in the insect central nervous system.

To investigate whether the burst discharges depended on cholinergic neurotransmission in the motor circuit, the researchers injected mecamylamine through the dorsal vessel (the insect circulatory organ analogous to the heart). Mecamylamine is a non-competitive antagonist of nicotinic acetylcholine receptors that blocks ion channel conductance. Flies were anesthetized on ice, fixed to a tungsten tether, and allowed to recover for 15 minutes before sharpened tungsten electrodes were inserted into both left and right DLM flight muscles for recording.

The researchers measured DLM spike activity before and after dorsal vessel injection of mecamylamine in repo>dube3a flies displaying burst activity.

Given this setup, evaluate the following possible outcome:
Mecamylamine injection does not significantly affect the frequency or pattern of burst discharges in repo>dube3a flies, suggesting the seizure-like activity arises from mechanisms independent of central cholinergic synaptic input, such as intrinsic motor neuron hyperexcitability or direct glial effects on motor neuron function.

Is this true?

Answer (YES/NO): NO